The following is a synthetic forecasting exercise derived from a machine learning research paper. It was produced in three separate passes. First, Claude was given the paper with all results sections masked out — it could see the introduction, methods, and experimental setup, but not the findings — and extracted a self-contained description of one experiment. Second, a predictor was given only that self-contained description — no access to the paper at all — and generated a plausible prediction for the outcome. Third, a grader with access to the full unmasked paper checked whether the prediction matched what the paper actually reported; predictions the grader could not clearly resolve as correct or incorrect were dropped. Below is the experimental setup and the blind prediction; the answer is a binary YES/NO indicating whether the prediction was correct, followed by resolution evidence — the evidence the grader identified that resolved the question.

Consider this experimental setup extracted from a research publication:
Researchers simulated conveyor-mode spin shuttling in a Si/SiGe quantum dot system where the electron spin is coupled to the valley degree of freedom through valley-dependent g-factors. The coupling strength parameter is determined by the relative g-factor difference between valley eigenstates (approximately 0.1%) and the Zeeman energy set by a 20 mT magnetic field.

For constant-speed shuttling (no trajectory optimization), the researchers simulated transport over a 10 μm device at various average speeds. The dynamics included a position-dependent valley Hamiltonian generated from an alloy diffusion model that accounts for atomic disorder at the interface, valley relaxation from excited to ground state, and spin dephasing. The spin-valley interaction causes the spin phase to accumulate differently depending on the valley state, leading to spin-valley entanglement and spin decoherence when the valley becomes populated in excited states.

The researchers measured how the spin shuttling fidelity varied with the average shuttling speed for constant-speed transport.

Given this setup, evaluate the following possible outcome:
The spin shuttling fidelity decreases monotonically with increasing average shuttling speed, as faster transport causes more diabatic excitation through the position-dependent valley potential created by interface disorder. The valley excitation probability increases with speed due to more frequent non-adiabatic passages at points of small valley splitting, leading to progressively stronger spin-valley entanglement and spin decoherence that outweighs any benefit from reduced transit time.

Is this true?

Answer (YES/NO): NO